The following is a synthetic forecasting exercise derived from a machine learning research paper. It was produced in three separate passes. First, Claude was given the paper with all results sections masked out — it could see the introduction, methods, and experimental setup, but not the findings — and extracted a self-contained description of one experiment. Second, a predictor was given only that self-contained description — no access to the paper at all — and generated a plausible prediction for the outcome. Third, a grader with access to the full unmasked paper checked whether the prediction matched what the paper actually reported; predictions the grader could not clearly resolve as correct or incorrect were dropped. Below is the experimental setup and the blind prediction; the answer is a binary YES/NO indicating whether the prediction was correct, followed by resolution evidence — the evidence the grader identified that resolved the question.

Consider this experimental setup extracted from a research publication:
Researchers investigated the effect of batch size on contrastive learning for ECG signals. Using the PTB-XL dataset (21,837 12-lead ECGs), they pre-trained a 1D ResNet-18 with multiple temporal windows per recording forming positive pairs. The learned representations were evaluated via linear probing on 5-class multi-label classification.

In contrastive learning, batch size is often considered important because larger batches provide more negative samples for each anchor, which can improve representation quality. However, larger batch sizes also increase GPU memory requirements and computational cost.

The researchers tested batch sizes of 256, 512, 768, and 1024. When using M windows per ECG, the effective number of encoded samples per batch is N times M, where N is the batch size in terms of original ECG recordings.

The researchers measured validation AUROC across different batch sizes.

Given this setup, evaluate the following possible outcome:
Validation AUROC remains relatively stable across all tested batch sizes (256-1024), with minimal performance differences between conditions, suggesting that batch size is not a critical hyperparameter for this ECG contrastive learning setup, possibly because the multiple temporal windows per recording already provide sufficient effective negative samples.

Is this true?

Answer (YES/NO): NO